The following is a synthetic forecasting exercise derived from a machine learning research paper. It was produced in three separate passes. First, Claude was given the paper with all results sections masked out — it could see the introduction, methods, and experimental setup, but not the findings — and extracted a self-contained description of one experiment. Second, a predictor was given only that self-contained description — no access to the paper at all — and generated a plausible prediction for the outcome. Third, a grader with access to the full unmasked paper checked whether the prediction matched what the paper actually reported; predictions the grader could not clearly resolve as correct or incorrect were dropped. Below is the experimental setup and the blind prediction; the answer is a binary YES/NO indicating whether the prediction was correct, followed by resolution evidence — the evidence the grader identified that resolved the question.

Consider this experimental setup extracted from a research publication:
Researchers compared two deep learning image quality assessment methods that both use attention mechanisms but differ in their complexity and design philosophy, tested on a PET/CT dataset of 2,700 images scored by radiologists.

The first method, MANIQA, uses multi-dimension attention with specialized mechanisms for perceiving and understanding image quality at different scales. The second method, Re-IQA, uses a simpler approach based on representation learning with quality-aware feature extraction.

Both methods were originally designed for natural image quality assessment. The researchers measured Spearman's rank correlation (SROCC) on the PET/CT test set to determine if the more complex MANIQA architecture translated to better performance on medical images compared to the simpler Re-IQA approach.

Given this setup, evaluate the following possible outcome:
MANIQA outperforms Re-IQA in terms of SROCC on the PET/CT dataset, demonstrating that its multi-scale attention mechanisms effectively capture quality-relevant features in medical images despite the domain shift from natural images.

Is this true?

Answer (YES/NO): YES